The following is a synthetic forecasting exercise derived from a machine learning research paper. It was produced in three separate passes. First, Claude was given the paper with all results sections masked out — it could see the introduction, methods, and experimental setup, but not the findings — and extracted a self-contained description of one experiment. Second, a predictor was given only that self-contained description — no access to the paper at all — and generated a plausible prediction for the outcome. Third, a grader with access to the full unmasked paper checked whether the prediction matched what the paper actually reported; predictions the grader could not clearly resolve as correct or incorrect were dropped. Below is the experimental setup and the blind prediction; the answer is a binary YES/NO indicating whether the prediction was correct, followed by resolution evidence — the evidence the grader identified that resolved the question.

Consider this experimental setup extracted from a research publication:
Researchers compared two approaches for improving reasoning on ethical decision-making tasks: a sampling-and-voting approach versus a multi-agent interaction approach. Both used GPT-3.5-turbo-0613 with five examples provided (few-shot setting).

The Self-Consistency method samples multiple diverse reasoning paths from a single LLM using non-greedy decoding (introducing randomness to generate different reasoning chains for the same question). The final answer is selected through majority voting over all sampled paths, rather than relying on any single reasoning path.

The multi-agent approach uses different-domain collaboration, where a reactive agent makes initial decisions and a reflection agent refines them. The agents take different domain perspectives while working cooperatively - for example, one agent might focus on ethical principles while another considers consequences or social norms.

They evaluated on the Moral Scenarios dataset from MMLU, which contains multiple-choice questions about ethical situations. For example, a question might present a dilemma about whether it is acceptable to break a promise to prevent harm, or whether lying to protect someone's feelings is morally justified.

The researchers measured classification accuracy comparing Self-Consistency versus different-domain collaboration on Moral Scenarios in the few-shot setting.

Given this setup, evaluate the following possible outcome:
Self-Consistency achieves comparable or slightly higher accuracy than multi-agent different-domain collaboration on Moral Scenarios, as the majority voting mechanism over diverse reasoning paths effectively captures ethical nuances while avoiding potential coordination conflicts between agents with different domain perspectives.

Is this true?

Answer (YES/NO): YES